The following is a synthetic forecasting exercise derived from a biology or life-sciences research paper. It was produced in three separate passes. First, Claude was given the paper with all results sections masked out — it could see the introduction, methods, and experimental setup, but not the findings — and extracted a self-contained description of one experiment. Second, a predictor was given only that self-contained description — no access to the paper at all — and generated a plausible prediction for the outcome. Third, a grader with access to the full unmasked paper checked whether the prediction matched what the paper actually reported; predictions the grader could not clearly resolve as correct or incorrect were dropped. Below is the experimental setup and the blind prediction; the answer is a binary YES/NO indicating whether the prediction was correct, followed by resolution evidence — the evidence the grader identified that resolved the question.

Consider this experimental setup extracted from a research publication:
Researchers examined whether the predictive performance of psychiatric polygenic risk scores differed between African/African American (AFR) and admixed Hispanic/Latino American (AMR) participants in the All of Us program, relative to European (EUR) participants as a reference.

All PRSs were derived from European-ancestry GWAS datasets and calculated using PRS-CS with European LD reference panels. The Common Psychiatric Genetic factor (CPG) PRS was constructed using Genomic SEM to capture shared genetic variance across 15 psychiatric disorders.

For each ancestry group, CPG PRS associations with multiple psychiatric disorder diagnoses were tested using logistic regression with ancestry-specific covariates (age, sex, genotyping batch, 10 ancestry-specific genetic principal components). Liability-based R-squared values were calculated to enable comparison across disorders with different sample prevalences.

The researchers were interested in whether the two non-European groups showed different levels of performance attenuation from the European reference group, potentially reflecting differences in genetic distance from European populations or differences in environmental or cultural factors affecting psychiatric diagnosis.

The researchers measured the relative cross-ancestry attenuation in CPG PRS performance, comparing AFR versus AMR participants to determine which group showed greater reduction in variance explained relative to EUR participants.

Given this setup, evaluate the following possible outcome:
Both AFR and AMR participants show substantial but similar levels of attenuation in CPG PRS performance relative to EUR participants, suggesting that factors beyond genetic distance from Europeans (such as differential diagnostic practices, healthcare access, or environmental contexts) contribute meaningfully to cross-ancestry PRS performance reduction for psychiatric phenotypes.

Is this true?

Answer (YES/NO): NO